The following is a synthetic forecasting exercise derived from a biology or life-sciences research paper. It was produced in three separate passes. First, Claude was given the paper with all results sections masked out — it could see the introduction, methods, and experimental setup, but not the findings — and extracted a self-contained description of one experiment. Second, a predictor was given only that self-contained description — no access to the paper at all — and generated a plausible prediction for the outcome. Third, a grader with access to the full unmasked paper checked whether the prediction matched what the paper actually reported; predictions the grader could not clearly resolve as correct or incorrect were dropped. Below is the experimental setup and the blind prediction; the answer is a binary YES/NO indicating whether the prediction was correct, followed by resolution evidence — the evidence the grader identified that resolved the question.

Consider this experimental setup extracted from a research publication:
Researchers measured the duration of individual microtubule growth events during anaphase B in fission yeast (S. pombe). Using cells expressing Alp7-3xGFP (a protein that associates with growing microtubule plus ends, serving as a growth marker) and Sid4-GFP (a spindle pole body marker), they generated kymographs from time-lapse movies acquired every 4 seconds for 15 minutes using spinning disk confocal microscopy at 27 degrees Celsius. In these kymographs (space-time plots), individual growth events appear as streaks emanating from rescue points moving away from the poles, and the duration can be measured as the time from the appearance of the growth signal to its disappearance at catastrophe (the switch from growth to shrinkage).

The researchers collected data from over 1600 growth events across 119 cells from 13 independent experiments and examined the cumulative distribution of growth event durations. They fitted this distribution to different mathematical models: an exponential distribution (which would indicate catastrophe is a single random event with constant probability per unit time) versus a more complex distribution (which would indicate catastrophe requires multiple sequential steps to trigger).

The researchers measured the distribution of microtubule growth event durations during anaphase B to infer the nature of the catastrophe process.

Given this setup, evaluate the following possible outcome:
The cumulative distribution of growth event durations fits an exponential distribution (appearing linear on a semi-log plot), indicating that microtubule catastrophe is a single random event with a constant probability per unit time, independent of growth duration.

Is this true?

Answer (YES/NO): NO